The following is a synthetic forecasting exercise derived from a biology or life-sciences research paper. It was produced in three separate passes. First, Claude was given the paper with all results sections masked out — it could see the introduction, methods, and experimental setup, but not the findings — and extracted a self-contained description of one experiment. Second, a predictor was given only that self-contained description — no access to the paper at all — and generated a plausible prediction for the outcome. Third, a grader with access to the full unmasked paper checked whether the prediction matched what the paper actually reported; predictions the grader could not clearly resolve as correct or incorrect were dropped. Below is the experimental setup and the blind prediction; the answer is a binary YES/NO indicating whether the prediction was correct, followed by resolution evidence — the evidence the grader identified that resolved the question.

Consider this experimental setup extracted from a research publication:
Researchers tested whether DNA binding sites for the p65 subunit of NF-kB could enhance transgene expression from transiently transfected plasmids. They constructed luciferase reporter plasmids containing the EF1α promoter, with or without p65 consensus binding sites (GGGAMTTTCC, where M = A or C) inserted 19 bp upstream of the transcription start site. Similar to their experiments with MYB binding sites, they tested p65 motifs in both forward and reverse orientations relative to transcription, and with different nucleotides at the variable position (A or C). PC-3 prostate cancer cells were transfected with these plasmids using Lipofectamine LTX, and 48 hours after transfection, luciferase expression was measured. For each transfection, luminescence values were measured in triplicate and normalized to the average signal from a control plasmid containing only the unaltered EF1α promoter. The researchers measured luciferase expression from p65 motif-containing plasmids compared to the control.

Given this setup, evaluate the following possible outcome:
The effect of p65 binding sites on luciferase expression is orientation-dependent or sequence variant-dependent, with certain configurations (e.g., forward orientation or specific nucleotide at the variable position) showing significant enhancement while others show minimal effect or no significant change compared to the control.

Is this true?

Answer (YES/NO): NO